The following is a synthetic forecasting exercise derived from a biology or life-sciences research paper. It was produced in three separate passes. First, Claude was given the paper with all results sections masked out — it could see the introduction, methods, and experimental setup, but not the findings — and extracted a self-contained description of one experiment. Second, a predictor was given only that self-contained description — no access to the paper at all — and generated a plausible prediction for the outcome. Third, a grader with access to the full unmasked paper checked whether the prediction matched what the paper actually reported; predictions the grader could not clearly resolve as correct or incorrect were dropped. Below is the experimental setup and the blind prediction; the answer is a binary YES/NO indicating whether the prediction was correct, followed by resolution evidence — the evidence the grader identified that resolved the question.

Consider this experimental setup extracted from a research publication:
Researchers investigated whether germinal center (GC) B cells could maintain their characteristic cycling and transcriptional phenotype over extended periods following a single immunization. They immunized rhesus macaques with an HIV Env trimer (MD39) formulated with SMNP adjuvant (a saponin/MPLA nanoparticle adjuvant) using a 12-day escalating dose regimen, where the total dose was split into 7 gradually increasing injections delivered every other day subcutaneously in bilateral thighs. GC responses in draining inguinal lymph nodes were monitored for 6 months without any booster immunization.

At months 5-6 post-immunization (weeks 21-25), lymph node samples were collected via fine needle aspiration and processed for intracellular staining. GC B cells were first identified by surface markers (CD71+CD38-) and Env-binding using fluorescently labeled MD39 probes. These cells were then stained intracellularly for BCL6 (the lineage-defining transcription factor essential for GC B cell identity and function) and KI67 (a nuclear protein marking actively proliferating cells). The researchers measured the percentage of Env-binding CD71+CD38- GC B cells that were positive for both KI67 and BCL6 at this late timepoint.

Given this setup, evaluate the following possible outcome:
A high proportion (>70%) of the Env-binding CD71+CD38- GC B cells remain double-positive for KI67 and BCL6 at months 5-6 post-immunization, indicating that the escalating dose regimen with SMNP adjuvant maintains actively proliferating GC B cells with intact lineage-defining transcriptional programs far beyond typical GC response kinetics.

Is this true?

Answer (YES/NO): YES